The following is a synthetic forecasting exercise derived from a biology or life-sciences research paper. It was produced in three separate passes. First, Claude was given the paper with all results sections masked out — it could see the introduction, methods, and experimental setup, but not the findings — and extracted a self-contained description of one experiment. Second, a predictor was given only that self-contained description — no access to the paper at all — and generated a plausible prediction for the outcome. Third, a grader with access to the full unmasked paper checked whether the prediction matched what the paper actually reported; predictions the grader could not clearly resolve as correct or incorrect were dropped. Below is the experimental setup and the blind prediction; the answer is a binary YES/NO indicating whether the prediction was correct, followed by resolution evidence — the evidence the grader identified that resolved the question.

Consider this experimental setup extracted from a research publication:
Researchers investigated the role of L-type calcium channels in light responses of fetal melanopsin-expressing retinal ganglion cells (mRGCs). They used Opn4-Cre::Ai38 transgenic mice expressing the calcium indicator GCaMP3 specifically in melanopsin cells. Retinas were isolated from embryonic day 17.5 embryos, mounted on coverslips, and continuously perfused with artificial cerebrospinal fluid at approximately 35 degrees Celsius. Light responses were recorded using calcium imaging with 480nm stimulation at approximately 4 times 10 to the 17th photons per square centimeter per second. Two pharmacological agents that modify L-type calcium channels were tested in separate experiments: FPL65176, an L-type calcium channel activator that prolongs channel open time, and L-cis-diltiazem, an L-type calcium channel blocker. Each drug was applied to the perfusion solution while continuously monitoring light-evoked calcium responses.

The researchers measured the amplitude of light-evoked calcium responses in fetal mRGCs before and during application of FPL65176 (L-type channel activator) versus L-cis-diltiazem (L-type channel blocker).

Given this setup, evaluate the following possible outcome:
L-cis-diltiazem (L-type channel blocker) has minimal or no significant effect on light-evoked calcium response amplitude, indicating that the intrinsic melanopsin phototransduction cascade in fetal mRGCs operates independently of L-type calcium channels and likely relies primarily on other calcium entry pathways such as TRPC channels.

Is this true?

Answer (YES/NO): NO